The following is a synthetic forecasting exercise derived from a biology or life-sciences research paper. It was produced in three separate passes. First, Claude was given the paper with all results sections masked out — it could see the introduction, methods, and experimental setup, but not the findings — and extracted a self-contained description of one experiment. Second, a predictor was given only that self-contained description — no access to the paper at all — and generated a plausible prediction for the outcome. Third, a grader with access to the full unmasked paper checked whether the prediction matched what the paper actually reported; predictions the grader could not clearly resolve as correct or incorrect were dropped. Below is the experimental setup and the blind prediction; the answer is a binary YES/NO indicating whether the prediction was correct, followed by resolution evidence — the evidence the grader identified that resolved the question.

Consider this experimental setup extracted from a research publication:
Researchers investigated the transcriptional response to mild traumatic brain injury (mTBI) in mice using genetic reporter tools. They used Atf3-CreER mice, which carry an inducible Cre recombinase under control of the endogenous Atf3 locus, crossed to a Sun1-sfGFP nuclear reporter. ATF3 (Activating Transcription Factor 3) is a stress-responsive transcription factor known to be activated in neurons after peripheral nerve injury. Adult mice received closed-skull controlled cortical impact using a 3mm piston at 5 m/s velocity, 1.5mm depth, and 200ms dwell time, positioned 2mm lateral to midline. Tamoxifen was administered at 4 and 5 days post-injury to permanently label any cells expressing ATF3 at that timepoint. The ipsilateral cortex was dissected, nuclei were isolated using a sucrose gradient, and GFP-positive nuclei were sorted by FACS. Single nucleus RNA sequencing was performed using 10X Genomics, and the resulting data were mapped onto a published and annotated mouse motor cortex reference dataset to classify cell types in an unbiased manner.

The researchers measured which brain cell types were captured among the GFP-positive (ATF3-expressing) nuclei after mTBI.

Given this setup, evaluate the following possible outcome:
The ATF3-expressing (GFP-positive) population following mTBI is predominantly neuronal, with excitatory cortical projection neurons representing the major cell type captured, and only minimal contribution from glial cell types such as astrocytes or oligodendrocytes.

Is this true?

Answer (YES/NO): NO